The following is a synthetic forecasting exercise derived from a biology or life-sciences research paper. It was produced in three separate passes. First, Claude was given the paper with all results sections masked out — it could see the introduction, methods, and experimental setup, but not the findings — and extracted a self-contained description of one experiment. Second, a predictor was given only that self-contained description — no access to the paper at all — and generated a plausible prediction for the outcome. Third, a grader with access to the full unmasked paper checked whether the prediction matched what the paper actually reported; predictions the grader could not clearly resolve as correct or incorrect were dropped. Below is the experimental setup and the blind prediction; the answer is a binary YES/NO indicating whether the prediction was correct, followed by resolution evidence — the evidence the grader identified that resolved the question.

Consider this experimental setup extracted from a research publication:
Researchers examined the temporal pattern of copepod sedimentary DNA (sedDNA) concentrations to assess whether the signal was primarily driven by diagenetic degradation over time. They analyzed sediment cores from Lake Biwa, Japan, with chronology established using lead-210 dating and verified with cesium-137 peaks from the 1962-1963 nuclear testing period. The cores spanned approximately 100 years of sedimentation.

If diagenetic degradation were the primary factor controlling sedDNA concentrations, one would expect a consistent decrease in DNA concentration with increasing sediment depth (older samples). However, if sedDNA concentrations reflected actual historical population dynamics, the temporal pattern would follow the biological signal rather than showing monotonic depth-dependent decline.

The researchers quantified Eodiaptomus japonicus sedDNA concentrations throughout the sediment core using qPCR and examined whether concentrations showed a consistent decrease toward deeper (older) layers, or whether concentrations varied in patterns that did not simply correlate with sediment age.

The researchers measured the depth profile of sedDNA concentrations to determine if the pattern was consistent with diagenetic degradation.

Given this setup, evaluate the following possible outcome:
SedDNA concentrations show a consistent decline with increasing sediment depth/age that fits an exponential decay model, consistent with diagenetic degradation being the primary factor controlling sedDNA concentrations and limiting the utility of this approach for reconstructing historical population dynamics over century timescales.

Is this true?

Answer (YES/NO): NO